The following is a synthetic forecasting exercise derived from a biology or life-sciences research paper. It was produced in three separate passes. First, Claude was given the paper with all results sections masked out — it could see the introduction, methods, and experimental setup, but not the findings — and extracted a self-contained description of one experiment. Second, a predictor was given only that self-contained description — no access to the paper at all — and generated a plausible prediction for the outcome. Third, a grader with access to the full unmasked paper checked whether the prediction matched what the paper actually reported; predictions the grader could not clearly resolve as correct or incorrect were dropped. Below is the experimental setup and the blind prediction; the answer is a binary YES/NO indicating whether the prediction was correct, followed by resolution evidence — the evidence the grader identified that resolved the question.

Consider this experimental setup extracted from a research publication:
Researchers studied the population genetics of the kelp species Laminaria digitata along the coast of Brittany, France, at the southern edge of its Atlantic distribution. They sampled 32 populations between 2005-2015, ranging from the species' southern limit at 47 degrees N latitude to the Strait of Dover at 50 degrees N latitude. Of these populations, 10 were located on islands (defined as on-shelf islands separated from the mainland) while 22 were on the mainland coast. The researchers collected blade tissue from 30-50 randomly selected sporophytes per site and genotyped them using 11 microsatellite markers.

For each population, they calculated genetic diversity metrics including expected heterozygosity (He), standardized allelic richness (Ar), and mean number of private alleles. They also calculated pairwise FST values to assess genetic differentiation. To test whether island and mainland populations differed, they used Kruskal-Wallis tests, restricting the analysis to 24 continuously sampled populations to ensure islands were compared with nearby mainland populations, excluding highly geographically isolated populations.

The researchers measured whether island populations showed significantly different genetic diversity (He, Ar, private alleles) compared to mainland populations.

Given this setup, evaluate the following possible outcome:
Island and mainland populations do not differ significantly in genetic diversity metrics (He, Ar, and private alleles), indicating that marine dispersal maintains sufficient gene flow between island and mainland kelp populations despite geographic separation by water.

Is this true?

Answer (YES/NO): YES